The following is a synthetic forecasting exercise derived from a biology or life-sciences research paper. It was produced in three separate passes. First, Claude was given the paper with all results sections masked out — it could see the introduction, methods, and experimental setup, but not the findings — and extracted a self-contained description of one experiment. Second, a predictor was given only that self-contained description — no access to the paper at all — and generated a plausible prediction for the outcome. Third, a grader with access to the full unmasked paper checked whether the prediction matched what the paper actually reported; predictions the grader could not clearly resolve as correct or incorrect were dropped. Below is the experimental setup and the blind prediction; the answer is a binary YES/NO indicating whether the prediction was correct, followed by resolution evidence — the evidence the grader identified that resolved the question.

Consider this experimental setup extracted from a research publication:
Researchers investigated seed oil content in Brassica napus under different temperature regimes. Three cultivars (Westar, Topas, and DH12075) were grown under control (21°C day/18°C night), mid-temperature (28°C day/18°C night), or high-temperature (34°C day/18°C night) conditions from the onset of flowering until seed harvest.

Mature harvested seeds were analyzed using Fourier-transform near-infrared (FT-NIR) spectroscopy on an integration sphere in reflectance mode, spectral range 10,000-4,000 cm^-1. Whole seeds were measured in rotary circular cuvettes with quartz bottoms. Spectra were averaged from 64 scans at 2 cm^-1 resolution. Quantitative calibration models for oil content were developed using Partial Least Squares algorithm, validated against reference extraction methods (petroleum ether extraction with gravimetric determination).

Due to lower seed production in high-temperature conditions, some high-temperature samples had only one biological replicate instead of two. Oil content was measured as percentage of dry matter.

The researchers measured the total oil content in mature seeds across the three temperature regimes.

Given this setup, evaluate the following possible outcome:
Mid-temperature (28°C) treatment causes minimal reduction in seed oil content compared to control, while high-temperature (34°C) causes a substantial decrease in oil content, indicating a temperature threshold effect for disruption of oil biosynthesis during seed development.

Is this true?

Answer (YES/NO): YES